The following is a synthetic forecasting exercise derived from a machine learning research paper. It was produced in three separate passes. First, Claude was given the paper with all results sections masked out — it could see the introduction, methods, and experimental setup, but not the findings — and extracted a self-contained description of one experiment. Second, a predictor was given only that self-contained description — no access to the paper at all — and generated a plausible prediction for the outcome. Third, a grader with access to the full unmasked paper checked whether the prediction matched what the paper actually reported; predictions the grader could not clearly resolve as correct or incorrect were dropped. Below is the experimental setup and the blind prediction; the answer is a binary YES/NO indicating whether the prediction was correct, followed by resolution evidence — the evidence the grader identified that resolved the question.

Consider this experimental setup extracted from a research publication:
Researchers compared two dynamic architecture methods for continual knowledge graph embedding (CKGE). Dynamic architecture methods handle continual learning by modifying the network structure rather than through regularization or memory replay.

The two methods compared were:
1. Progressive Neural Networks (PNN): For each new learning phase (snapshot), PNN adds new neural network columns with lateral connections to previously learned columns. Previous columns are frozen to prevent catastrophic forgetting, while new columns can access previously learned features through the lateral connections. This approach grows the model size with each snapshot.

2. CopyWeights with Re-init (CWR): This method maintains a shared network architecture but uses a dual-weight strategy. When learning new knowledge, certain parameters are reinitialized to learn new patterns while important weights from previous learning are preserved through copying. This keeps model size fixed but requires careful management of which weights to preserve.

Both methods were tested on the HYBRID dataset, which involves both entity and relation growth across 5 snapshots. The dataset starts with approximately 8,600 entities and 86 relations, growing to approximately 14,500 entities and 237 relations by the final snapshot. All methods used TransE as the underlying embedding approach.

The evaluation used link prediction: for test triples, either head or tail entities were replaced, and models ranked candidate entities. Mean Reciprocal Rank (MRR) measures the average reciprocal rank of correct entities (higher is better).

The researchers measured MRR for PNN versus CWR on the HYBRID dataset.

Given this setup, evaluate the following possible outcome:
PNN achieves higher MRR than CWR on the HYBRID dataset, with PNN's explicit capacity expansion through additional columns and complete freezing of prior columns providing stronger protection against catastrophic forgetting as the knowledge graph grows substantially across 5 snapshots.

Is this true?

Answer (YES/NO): YES